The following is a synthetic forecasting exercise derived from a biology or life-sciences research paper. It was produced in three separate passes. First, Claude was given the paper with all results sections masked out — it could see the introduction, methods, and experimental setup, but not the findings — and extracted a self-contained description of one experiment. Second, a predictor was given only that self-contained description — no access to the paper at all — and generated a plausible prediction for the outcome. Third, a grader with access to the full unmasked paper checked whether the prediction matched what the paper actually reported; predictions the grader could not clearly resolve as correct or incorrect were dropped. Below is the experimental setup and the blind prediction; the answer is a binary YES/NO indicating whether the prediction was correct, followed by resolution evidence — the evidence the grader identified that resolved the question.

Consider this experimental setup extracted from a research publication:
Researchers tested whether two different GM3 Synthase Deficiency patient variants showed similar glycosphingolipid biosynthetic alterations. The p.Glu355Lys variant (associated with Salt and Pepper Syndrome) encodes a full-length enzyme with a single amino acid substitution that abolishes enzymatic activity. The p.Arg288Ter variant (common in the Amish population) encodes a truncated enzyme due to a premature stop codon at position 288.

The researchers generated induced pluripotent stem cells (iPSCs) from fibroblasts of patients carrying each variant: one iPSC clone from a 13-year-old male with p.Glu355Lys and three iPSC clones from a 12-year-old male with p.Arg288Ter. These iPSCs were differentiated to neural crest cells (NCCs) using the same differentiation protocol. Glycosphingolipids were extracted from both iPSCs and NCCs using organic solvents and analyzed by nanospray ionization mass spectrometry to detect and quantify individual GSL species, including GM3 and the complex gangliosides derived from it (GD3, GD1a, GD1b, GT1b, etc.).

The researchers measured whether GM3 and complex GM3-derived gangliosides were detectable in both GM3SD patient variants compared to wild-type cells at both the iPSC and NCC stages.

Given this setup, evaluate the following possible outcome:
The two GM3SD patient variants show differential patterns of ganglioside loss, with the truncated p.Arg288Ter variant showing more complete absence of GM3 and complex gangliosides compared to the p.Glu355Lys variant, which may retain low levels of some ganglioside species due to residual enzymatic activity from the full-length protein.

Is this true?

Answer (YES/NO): NO